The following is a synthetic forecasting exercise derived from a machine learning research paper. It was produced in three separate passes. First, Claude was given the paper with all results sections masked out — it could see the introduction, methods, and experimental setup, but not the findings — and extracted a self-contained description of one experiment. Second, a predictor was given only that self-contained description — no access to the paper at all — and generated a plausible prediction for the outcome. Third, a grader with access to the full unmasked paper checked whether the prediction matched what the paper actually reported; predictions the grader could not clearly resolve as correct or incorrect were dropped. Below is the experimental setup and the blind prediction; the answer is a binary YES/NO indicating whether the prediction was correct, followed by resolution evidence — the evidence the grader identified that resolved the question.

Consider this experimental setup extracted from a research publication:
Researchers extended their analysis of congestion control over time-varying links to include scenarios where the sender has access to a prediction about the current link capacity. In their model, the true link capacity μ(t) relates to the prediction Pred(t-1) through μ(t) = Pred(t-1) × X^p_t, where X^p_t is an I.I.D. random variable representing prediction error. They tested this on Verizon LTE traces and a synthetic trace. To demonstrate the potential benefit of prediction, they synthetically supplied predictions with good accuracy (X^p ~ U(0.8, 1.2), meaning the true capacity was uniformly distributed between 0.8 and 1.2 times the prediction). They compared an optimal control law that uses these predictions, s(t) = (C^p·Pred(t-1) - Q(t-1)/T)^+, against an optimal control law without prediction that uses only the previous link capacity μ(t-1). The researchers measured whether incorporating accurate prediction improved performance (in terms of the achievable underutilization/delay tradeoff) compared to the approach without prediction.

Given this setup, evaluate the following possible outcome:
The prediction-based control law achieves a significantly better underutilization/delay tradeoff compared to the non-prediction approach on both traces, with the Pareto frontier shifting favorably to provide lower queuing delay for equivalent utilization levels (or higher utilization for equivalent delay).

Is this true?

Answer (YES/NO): YES